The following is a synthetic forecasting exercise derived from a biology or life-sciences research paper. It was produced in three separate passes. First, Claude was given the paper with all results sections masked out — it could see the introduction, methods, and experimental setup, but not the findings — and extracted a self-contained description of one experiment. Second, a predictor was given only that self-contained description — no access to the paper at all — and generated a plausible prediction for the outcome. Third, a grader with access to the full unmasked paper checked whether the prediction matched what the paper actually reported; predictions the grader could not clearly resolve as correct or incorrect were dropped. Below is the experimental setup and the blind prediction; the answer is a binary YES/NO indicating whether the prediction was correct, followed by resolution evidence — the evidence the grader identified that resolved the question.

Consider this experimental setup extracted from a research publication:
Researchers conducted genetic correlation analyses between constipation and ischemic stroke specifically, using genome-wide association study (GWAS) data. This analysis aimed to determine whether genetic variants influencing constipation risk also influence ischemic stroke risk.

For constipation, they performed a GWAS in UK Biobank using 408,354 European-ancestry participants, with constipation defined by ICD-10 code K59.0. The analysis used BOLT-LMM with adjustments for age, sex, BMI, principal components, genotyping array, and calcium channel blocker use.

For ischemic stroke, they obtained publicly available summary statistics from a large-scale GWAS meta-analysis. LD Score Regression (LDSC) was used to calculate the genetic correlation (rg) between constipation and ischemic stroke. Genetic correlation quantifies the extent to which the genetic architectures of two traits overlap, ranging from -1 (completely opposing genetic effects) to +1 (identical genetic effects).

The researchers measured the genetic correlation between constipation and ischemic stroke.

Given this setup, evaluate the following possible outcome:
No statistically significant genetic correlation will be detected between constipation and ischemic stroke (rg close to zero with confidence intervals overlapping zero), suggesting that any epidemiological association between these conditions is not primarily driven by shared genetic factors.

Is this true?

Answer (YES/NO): NO